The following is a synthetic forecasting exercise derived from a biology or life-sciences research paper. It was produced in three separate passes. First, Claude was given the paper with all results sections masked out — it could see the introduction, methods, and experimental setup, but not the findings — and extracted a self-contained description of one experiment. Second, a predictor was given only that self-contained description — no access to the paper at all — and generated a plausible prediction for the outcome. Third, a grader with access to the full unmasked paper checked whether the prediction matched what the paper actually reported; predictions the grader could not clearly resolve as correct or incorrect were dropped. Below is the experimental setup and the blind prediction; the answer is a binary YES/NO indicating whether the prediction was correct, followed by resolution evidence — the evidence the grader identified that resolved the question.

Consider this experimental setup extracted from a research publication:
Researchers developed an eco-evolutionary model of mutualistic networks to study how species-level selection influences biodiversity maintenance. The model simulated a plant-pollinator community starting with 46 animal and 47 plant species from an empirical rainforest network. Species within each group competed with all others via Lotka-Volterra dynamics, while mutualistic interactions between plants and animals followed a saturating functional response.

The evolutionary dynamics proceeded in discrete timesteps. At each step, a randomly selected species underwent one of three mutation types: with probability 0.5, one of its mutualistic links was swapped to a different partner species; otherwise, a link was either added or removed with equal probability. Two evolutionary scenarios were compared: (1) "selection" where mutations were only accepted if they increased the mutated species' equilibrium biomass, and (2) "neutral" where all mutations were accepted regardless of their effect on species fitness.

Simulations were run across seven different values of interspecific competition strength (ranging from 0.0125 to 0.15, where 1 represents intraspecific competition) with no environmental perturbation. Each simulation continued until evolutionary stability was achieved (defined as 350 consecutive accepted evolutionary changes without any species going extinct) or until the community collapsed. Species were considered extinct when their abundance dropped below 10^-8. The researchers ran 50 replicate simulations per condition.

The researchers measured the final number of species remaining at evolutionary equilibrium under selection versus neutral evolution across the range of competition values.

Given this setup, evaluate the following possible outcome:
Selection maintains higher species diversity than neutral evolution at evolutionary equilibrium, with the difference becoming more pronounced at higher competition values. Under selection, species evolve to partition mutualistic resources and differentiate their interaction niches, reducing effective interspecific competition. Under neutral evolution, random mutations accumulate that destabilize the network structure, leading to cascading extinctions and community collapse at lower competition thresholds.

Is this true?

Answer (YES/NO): NO